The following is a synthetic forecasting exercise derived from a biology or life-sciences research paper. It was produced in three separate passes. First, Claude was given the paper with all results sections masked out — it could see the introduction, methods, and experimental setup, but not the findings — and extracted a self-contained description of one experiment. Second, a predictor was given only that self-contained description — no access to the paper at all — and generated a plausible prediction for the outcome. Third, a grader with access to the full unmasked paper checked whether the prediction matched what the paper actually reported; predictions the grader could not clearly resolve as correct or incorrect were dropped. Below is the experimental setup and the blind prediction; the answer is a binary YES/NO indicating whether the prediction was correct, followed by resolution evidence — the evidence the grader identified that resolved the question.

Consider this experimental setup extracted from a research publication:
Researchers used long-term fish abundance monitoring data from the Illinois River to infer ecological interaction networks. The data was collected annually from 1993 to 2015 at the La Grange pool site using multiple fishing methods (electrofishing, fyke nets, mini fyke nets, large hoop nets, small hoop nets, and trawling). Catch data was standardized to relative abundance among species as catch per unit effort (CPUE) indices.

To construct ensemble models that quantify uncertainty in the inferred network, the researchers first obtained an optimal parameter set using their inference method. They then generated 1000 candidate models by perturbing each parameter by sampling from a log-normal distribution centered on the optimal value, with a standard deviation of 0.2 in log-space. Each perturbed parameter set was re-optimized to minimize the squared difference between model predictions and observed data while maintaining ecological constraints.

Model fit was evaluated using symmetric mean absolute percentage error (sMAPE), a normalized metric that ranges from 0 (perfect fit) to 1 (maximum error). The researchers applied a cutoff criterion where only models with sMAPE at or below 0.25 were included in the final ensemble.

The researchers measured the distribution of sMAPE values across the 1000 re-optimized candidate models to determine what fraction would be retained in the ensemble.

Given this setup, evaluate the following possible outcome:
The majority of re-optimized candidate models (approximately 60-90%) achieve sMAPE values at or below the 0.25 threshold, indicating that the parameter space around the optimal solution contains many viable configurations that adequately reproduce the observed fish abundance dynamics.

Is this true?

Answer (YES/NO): YES